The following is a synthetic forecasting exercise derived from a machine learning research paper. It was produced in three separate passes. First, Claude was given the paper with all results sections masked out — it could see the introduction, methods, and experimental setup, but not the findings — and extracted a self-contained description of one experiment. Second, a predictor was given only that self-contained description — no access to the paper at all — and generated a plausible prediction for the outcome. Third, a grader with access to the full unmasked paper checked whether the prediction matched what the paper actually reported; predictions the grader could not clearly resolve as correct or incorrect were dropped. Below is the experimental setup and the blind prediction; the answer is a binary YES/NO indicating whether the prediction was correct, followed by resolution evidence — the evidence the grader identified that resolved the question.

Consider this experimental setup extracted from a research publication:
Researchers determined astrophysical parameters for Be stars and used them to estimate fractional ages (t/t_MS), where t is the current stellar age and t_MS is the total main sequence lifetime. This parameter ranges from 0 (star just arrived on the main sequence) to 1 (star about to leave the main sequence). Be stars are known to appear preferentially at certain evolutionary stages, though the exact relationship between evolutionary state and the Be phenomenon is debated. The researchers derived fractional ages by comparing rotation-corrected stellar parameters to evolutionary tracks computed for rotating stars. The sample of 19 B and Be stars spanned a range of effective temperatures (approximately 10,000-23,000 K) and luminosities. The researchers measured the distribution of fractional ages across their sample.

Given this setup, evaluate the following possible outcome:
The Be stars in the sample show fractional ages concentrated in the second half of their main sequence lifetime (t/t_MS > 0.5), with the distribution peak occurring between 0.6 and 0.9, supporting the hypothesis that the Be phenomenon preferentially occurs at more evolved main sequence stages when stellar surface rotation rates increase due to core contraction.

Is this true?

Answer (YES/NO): NO